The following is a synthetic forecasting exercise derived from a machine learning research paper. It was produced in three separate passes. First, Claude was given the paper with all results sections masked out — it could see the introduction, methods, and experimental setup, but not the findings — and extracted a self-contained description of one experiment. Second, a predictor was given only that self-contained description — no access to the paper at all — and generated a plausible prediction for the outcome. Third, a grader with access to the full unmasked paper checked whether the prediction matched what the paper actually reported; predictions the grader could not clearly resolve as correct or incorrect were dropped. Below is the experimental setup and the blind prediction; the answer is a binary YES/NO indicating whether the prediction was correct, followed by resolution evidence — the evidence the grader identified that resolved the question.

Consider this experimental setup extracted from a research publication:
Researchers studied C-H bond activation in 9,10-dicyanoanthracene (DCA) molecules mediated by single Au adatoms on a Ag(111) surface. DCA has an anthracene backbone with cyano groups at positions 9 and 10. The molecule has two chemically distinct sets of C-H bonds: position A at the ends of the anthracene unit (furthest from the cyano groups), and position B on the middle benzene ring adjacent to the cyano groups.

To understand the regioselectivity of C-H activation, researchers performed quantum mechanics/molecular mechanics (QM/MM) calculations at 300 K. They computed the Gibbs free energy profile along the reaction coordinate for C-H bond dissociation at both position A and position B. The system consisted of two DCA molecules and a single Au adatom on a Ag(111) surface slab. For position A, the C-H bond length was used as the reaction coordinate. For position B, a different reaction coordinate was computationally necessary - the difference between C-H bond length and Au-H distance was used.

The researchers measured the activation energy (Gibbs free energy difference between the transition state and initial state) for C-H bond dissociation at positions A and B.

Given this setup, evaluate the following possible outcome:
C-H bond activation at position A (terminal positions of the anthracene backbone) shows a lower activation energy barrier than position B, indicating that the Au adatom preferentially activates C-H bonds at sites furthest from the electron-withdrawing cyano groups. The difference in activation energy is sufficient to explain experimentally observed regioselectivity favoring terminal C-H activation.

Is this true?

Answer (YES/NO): YES